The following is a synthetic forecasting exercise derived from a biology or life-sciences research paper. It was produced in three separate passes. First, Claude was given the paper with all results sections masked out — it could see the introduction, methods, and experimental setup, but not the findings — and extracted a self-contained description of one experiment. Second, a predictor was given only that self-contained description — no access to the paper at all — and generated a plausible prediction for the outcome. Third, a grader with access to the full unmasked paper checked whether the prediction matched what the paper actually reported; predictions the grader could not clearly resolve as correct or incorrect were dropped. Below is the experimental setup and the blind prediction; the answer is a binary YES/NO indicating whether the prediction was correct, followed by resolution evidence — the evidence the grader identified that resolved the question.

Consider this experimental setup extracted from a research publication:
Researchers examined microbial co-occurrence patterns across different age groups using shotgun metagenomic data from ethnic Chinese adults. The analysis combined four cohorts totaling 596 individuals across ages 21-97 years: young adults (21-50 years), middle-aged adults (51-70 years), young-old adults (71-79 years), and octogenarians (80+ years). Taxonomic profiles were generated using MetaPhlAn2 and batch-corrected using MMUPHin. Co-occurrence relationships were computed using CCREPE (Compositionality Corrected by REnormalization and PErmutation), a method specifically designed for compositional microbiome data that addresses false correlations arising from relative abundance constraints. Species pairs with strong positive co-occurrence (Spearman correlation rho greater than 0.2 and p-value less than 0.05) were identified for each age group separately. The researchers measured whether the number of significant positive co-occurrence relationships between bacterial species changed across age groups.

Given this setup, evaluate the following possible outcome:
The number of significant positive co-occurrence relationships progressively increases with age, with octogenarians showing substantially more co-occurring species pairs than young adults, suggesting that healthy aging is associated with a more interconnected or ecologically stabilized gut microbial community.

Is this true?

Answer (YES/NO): NO